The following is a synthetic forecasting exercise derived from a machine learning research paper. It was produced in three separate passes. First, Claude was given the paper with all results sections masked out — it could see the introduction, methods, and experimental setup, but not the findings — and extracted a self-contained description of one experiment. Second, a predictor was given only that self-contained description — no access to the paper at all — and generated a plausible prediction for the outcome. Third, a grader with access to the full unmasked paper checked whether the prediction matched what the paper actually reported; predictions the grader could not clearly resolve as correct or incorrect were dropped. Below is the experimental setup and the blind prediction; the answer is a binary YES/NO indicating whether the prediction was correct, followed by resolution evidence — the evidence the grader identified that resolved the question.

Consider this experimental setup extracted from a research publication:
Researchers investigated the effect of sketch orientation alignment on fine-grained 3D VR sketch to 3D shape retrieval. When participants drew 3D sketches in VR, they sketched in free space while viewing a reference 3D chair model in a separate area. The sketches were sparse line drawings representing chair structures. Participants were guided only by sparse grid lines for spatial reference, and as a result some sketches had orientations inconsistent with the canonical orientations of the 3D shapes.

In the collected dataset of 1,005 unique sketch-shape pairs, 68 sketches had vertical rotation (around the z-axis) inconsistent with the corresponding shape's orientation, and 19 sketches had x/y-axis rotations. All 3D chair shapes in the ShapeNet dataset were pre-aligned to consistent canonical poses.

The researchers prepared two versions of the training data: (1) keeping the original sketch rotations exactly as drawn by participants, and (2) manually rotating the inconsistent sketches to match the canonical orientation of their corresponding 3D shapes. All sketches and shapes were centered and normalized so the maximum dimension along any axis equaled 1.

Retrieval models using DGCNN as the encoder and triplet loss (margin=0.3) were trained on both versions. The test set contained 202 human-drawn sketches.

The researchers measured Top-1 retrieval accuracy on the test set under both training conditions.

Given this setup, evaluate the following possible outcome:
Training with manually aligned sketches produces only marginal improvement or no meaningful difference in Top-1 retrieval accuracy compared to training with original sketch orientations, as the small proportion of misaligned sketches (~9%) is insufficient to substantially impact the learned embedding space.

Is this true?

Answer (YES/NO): NO